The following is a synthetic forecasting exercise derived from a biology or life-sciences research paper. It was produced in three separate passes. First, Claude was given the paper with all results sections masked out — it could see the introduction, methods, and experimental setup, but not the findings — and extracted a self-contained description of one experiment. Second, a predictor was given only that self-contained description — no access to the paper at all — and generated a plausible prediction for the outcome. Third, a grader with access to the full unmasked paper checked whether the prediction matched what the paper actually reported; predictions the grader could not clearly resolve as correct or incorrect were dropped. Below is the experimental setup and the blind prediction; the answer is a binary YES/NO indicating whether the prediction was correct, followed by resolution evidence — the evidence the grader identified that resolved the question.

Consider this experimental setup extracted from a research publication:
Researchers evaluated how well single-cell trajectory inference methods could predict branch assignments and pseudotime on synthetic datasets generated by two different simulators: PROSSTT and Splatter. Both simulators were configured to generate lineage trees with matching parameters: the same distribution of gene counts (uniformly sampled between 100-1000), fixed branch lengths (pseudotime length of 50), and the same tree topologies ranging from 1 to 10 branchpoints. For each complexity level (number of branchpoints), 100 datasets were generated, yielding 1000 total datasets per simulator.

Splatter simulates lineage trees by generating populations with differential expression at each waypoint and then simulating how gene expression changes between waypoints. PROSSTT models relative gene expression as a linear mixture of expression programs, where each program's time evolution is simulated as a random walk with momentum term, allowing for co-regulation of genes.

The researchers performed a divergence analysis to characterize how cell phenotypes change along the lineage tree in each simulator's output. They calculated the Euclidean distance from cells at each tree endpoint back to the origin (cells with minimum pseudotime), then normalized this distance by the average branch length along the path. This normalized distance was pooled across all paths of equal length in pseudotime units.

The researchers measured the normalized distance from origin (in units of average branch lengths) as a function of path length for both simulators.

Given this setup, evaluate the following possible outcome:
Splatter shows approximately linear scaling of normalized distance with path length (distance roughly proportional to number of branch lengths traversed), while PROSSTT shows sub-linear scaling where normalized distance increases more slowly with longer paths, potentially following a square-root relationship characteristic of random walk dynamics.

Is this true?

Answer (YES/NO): NO